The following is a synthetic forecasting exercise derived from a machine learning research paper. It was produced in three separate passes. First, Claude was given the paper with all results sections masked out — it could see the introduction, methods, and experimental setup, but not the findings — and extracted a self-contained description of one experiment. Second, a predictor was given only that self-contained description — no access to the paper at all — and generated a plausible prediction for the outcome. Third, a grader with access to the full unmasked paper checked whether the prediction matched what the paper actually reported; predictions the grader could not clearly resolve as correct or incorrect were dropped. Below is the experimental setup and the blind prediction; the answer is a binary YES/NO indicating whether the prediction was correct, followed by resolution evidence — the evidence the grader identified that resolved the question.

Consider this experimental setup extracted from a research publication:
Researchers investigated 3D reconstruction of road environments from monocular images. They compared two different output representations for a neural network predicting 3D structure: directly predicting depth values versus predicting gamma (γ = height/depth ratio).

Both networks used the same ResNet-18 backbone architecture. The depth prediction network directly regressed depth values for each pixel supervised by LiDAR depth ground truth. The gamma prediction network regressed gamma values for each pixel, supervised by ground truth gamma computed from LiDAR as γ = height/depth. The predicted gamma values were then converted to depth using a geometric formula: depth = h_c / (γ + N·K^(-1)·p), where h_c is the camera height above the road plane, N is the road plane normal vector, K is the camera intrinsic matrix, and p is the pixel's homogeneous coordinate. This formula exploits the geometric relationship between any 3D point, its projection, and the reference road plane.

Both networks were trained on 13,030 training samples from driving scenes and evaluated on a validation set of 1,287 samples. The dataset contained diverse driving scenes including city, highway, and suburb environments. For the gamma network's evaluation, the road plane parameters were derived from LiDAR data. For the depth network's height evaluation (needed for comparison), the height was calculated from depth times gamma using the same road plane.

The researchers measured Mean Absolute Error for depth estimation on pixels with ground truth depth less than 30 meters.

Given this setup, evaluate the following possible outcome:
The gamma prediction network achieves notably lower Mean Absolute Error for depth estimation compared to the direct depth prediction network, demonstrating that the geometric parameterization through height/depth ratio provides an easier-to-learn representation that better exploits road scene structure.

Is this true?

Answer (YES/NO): YES